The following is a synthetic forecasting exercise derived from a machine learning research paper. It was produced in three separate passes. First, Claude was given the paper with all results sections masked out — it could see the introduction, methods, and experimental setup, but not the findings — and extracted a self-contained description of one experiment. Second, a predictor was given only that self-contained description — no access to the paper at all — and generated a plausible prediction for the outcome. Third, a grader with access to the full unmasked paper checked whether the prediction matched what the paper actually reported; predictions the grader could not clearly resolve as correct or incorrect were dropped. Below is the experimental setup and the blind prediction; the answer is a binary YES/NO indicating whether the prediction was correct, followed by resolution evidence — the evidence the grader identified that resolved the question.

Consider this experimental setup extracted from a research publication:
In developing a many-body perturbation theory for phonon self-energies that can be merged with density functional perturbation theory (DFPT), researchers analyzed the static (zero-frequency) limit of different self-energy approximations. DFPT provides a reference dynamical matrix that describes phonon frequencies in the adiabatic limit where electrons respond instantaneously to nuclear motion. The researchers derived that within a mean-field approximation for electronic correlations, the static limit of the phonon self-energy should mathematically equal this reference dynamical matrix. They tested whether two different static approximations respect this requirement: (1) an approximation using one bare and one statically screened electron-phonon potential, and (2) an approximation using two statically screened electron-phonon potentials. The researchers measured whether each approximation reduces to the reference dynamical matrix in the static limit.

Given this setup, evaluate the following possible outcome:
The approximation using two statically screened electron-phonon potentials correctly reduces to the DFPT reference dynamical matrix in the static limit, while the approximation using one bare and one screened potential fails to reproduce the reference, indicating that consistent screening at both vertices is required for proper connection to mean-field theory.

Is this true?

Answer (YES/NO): NO